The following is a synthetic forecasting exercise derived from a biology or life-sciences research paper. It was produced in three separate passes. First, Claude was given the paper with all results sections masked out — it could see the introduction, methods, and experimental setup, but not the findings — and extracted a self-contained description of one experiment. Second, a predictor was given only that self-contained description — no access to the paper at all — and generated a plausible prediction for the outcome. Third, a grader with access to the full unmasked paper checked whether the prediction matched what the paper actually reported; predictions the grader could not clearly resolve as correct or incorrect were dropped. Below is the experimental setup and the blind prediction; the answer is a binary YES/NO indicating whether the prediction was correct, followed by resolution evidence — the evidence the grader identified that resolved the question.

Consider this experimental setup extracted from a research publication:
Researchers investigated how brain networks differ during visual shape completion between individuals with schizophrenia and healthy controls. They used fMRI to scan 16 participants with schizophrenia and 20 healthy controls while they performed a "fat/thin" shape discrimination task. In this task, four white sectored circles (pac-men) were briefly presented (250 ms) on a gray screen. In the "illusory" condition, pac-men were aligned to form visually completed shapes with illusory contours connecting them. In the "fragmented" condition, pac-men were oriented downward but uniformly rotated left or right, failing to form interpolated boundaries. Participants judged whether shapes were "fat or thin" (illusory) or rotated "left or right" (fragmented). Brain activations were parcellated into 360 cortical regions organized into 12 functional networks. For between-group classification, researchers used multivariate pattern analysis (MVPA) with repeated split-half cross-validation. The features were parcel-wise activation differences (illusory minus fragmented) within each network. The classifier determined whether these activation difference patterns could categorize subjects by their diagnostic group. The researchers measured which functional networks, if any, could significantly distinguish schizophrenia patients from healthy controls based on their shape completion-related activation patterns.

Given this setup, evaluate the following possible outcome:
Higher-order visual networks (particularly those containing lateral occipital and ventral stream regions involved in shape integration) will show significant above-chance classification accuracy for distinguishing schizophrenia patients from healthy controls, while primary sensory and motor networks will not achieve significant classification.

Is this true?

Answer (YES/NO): NO